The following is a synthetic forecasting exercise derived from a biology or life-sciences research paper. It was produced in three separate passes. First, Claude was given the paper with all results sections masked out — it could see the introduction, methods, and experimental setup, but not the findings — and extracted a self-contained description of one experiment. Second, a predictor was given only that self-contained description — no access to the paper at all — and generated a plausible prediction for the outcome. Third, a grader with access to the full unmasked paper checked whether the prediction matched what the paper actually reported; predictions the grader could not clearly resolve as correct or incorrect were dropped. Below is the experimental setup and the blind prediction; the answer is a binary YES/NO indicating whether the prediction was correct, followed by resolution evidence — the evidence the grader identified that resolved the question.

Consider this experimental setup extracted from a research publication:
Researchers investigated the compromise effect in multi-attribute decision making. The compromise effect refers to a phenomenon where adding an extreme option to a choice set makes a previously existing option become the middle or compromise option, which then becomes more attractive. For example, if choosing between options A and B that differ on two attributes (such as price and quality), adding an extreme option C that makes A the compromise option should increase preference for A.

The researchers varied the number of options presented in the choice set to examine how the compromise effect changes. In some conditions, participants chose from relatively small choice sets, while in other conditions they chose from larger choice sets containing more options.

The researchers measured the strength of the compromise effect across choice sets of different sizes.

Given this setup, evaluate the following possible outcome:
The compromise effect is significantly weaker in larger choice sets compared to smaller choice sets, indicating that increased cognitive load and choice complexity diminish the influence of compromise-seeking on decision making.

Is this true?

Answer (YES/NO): YES